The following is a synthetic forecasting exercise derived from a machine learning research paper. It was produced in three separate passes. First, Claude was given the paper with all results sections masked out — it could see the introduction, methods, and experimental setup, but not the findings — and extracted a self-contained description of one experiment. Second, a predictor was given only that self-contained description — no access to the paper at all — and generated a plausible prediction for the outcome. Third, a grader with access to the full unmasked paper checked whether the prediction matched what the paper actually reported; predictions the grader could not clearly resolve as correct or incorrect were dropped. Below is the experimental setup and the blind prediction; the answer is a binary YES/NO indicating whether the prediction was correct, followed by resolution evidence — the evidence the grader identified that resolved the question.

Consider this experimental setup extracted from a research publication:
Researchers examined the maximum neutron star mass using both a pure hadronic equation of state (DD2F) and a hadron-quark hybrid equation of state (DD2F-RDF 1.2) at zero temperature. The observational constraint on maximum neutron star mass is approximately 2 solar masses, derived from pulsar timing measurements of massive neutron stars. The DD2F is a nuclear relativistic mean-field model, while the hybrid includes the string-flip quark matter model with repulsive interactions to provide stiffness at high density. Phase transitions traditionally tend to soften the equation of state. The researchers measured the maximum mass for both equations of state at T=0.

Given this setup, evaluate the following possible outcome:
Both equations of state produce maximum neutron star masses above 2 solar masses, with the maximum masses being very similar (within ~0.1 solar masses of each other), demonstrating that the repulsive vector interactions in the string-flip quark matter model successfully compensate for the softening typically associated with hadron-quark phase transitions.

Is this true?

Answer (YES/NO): YES